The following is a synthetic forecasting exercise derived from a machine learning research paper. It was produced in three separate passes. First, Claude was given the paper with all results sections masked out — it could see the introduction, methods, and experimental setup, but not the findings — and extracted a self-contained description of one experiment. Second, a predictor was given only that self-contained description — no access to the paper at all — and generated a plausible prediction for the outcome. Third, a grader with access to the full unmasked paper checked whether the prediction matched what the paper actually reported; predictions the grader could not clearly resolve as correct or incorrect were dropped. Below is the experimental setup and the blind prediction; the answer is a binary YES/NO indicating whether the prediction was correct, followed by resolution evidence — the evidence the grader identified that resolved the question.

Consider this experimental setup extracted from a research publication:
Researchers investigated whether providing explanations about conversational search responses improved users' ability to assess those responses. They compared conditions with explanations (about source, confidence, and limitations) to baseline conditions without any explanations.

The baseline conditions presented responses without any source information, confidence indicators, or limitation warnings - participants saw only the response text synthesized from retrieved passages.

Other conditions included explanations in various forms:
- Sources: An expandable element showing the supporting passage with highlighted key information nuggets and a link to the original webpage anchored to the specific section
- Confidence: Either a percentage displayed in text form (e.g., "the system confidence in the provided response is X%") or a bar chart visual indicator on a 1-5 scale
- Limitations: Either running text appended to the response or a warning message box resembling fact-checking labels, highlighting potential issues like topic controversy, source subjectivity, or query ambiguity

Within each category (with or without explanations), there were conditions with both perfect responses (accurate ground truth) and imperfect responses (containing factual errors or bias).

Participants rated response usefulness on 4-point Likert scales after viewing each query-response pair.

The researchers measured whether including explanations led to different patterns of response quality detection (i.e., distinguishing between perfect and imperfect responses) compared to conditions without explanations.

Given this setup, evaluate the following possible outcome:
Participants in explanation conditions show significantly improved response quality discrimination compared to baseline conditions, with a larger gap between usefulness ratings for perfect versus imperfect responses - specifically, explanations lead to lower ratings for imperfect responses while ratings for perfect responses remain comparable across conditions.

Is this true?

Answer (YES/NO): NO